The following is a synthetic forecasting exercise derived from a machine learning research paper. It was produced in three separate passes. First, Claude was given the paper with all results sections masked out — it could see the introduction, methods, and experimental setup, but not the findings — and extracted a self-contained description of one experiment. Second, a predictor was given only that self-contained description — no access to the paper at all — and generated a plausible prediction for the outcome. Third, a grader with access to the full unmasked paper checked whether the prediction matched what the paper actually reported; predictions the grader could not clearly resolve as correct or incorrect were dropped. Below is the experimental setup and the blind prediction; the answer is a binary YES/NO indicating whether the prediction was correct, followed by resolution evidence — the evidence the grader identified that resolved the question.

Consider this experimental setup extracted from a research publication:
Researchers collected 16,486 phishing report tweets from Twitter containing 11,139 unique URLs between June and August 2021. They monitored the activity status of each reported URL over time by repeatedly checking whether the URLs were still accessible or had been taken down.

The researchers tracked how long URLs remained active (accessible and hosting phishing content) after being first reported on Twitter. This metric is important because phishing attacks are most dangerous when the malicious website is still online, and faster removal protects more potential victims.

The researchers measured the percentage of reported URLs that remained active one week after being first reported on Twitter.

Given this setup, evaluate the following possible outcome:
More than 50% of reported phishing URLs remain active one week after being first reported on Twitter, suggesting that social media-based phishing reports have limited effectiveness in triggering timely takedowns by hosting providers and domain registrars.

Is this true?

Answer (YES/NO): NO